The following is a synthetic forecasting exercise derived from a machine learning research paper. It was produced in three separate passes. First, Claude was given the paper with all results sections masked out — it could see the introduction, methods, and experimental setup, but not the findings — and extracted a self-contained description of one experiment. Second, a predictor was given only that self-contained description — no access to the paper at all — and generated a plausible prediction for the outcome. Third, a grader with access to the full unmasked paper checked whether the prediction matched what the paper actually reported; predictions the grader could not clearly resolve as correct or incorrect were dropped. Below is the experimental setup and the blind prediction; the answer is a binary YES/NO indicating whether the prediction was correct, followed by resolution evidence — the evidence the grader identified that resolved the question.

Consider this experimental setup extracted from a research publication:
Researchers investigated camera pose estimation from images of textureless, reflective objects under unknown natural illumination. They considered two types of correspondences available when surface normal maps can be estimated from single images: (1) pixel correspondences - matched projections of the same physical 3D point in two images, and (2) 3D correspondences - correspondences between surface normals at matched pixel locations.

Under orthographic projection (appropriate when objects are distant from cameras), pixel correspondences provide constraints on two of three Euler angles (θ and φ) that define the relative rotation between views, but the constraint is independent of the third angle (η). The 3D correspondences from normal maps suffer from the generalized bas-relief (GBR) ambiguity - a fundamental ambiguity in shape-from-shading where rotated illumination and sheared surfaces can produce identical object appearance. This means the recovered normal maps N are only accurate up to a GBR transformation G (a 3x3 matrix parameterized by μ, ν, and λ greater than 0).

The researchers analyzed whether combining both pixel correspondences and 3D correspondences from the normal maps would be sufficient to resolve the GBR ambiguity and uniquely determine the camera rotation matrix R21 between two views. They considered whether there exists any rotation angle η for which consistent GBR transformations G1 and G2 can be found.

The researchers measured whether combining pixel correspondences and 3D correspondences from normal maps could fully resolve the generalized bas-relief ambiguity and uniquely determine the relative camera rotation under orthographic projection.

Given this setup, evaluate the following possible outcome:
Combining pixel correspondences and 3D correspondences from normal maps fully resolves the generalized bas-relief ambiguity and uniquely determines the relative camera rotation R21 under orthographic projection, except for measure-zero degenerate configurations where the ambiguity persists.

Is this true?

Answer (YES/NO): NO